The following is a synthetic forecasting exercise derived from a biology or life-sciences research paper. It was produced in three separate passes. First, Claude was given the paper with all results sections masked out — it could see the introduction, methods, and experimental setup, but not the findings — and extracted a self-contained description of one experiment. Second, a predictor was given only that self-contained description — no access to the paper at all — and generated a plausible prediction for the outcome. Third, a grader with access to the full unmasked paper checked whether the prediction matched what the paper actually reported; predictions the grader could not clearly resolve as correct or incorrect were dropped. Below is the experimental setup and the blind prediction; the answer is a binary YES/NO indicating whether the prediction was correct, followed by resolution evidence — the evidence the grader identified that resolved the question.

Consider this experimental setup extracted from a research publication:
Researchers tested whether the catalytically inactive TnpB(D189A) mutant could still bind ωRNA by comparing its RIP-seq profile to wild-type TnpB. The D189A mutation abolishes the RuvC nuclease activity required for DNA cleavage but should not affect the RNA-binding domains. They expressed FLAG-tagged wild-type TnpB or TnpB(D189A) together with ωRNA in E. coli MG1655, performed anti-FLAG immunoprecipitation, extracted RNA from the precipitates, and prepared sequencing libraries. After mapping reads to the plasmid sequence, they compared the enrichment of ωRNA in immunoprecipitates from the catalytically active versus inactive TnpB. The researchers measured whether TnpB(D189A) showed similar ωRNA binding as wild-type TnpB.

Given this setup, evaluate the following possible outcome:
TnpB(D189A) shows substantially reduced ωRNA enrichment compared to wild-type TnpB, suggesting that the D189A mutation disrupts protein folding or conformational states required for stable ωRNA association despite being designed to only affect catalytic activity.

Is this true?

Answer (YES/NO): NO